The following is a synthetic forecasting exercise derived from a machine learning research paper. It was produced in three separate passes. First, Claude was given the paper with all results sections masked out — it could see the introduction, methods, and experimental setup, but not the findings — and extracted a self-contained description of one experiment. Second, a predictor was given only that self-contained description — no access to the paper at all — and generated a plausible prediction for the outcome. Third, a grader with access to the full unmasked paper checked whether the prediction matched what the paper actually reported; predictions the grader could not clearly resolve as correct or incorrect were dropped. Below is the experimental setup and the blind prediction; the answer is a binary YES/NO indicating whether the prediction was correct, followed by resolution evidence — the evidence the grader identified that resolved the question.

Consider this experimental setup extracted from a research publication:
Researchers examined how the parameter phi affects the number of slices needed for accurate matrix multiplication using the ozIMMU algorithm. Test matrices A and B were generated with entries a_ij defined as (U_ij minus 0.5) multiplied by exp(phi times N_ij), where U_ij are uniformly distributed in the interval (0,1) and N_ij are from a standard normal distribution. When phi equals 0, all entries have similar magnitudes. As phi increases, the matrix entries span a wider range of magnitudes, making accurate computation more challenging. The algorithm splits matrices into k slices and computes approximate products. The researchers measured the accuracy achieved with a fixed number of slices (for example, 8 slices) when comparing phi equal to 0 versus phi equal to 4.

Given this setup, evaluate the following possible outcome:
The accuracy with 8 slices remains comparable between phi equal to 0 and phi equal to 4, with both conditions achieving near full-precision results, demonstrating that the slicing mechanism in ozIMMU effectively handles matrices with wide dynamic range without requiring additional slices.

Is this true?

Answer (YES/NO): NO